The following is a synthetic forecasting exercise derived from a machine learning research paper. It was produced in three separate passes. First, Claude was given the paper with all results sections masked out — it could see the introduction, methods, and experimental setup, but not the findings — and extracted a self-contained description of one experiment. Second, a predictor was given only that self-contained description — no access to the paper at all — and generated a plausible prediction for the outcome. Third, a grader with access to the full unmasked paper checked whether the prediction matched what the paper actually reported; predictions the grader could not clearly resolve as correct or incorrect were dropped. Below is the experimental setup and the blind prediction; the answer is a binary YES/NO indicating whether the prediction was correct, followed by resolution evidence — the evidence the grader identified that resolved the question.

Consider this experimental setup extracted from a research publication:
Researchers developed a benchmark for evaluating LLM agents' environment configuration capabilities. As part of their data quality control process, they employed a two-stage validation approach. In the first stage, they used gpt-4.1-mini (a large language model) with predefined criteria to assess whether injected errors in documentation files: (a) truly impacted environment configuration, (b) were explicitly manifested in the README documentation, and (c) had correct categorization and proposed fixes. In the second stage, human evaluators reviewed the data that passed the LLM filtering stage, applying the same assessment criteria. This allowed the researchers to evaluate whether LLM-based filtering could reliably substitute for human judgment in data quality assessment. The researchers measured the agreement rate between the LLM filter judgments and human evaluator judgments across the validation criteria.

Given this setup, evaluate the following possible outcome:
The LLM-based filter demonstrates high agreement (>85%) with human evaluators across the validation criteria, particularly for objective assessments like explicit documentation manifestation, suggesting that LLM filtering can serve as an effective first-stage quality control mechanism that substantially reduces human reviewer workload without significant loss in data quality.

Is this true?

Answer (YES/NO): YES